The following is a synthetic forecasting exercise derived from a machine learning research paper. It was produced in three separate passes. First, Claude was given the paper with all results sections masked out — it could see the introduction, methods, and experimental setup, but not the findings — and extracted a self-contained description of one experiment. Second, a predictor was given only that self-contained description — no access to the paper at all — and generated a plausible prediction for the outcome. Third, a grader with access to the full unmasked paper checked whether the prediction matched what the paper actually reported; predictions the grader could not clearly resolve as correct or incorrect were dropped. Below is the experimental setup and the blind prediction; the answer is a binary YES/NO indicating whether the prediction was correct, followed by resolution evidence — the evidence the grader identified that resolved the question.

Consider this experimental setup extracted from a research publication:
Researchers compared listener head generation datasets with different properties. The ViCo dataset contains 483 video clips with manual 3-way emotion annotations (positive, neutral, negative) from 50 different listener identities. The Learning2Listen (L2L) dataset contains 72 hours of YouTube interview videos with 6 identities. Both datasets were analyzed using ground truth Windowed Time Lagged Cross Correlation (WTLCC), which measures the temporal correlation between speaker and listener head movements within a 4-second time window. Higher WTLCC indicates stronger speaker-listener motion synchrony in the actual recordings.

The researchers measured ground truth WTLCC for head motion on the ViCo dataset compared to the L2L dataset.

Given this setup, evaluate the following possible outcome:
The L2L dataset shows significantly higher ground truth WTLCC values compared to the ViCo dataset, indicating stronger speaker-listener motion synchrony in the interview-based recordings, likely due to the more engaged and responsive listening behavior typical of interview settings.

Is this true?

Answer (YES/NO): NO